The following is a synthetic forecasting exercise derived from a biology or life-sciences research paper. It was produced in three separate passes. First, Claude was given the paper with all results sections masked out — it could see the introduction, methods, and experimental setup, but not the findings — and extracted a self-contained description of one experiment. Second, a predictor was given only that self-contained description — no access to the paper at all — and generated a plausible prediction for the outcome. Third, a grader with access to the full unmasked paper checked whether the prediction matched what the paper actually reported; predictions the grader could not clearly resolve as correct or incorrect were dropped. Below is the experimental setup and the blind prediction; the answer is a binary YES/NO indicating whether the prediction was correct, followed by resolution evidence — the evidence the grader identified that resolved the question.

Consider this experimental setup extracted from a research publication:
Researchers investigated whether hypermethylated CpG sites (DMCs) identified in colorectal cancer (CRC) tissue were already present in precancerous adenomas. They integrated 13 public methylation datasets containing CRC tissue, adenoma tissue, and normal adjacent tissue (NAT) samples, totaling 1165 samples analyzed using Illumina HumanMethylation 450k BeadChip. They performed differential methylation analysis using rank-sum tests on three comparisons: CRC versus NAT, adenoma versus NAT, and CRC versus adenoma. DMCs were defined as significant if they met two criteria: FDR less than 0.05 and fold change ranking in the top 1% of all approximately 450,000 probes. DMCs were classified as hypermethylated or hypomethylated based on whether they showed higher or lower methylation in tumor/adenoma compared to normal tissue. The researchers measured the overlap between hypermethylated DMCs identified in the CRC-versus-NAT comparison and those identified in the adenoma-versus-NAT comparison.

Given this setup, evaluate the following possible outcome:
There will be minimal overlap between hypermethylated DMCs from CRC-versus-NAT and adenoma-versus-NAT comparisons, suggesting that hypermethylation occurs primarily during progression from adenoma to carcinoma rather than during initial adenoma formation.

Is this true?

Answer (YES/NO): NO